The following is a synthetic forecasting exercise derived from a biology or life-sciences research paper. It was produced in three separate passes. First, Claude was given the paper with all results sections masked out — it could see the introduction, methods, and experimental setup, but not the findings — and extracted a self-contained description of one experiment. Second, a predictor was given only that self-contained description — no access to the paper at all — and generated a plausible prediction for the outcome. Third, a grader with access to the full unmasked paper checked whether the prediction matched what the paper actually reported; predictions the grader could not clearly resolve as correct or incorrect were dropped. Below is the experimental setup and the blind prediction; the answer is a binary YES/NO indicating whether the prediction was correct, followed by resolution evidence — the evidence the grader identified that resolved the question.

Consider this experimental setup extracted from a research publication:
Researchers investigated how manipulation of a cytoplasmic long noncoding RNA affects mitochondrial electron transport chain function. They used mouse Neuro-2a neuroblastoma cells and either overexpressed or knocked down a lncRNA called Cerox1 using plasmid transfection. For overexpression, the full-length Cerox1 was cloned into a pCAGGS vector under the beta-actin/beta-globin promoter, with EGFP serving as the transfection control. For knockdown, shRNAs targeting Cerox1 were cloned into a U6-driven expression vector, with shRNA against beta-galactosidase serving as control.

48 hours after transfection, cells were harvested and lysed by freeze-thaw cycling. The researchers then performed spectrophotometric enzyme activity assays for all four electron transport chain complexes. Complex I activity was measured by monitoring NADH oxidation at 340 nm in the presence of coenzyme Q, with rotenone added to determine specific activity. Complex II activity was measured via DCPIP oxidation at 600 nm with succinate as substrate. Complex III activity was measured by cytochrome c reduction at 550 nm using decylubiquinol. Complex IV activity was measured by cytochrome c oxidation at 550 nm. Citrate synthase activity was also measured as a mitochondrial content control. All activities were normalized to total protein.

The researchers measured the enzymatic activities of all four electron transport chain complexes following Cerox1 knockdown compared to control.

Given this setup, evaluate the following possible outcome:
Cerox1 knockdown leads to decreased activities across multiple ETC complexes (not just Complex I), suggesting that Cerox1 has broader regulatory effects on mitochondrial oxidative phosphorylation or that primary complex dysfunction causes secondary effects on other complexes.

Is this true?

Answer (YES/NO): YES